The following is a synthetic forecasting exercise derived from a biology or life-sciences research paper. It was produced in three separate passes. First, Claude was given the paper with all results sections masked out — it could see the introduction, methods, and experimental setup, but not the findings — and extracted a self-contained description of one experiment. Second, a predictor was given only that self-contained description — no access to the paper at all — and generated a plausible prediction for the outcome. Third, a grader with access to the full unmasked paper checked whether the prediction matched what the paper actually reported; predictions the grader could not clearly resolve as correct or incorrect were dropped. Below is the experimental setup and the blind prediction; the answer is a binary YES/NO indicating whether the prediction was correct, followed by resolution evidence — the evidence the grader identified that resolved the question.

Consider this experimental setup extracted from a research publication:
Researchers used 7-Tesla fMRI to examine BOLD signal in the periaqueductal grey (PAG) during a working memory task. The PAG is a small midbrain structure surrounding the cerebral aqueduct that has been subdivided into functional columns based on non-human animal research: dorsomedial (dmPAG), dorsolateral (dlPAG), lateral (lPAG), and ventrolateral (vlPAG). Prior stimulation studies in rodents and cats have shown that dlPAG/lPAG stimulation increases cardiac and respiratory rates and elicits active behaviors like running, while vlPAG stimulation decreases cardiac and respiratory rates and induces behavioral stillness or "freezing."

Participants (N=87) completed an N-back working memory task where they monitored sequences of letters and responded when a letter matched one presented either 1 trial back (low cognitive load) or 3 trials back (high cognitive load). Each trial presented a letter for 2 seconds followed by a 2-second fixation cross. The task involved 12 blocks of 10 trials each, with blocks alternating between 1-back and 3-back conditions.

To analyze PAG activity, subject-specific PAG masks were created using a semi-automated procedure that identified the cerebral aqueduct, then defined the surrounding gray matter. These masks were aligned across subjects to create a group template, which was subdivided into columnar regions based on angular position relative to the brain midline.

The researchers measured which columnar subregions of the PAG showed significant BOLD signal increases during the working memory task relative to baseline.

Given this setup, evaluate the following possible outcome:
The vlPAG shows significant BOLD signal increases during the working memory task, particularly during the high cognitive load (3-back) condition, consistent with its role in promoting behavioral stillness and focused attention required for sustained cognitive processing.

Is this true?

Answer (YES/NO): NO